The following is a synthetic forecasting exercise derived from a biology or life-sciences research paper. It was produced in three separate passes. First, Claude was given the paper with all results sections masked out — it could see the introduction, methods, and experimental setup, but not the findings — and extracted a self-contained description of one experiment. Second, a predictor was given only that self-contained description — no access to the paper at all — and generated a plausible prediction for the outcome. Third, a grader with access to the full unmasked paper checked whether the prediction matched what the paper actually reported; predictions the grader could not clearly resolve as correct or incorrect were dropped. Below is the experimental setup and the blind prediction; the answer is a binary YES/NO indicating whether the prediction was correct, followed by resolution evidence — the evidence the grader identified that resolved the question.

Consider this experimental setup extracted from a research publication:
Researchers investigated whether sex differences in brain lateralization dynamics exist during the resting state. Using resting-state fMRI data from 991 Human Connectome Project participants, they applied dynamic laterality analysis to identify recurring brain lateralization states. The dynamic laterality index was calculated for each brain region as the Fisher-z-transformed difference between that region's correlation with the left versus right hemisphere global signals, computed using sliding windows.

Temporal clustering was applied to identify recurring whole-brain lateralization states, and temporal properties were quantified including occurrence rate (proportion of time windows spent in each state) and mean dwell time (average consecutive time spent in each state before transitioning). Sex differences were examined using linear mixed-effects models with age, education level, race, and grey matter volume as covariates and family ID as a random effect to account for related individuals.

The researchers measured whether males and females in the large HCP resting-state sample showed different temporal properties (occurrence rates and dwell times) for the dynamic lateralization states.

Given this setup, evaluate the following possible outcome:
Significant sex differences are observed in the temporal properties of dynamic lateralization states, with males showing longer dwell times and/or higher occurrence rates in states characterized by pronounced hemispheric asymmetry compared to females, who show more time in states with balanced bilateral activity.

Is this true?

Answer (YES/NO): NO